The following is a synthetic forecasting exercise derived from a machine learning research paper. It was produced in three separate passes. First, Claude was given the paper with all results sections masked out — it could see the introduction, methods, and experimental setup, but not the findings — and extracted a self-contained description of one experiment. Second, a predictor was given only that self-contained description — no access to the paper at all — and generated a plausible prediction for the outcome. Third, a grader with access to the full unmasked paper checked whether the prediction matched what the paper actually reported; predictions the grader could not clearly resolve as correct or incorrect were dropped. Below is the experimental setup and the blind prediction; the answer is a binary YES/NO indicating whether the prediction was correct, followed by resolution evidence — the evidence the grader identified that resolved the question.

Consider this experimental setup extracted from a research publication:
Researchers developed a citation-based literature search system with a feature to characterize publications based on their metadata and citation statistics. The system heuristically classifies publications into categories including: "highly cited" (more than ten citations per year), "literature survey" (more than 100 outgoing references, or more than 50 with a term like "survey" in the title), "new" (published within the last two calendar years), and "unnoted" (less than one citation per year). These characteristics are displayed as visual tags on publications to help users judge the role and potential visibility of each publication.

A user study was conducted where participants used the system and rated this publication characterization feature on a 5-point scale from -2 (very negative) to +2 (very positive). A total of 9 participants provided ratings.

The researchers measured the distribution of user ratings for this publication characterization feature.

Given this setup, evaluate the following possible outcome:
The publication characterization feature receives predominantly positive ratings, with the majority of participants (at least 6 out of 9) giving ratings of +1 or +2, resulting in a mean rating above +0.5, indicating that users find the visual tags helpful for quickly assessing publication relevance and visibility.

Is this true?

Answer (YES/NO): YES